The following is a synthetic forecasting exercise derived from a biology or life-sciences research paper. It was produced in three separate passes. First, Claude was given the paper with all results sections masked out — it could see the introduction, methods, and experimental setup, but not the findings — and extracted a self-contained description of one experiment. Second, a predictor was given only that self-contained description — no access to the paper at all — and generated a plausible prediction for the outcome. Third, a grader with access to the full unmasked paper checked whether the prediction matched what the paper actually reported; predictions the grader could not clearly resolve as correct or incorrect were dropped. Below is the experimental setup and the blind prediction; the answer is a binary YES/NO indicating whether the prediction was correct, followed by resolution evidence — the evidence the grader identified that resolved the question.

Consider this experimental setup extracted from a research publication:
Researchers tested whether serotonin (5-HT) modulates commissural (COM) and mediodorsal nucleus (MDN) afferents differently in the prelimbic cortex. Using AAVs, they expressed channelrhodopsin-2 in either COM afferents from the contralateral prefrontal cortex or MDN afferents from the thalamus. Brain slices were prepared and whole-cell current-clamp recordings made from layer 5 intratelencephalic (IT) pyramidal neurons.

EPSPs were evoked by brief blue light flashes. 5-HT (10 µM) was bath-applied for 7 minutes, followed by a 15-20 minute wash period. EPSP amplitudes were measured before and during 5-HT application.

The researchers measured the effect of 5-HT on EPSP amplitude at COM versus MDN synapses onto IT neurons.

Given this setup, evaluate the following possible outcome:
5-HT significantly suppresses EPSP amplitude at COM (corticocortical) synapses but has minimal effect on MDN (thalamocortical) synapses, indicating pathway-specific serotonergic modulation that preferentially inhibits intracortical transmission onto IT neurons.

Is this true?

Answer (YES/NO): YES